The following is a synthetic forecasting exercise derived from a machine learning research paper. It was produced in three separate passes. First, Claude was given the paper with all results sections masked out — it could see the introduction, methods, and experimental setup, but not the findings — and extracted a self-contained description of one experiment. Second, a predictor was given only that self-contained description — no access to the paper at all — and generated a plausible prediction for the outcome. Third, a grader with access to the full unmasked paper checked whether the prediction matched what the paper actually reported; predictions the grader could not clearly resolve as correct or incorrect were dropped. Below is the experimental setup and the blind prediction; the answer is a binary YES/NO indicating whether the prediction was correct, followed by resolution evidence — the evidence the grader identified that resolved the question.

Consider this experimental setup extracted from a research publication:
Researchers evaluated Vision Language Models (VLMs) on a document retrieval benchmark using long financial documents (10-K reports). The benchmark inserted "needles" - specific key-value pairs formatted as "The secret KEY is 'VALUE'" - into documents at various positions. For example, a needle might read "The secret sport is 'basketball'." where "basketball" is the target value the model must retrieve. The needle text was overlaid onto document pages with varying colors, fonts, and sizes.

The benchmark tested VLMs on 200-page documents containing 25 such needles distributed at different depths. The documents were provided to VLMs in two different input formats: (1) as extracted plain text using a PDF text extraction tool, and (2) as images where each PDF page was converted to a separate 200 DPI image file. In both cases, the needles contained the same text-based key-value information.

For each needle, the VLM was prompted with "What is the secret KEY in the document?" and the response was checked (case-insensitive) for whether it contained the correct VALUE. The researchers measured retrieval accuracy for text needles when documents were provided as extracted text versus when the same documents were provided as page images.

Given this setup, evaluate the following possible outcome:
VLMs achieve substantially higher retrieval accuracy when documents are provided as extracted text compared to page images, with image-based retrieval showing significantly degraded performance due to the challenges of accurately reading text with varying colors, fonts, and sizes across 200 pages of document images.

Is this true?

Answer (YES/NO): YES